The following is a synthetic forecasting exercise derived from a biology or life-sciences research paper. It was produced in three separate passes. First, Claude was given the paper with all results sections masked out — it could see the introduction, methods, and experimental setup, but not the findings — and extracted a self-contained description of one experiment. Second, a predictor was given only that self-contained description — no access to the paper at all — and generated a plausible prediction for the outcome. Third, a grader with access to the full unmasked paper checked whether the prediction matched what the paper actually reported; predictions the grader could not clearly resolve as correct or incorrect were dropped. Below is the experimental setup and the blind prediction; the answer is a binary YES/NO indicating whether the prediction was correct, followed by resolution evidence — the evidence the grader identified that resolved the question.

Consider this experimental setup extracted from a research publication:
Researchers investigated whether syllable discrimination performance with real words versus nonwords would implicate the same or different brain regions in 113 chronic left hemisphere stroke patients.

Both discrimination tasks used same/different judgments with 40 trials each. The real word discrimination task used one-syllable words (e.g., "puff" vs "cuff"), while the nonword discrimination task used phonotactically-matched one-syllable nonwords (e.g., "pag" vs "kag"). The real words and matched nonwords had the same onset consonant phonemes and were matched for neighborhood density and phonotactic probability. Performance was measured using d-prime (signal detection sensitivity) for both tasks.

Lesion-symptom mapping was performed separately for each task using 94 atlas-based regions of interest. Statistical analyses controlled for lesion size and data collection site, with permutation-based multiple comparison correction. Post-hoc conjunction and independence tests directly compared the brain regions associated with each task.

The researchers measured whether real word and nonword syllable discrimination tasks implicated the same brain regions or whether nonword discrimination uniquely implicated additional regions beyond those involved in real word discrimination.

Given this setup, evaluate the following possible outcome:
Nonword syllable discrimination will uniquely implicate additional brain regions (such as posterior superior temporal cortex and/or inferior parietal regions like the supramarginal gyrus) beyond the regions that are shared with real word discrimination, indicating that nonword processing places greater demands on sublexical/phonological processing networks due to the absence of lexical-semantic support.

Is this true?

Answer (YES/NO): NO